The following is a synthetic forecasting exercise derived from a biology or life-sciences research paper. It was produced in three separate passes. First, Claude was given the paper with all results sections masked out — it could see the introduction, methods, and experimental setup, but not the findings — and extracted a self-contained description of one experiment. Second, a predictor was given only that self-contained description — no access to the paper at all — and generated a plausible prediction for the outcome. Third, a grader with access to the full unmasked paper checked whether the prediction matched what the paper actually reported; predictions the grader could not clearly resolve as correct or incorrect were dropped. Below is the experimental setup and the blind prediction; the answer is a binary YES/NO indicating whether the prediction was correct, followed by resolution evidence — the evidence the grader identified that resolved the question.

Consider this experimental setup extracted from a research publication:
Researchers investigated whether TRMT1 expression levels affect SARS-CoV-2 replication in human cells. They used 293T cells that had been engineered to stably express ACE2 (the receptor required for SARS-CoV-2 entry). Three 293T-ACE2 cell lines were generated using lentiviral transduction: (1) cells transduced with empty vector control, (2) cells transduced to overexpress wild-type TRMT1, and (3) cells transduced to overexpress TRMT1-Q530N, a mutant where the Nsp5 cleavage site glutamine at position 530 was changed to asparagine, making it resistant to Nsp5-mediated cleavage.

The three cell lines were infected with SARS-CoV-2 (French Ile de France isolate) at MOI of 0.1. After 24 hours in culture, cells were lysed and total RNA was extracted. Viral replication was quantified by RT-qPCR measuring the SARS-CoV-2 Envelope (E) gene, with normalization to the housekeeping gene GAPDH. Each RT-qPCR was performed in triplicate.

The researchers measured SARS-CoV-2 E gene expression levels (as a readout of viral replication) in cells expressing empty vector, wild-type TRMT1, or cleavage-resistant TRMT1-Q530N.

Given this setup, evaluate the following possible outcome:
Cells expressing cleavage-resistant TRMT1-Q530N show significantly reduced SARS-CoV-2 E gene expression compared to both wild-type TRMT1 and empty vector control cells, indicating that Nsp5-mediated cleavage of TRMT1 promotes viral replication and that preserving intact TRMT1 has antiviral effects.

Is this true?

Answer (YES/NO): NO